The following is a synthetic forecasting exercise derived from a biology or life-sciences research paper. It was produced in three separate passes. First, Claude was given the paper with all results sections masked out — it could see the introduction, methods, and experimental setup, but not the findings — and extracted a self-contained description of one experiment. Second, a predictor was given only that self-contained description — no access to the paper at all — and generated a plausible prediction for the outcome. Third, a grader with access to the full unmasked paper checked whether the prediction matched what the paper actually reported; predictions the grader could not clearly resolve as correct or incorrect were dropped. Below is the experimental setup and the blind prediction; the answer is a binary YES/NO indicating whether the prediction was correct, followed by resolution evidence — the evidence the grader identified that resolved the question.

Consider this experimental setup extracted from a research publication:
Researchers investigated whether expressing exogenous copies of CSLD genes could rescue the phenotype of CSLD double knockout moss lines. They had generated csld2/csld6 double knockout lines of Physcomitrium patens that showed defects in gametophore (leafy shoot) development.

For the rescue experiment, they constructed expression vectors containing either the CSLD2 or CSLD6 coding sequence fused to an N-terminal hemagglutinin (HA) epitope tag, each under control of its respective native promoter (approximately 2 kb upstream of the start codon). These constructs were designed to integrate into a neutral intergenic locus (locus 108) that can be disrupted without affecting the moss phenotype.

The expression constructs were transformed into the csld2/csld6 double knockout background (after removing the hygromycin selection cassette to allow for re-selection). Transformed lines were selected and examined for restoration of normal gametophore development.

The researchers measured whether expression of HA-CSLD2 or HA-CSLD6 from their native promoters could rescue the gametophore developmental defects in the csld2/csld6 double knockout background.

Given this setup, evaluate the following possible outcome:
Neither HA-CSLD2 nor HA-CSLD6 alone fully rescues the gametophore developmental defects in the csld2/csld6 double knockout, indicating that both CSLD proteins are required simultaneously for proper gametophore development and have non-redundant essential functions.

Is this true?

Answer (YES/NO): NO